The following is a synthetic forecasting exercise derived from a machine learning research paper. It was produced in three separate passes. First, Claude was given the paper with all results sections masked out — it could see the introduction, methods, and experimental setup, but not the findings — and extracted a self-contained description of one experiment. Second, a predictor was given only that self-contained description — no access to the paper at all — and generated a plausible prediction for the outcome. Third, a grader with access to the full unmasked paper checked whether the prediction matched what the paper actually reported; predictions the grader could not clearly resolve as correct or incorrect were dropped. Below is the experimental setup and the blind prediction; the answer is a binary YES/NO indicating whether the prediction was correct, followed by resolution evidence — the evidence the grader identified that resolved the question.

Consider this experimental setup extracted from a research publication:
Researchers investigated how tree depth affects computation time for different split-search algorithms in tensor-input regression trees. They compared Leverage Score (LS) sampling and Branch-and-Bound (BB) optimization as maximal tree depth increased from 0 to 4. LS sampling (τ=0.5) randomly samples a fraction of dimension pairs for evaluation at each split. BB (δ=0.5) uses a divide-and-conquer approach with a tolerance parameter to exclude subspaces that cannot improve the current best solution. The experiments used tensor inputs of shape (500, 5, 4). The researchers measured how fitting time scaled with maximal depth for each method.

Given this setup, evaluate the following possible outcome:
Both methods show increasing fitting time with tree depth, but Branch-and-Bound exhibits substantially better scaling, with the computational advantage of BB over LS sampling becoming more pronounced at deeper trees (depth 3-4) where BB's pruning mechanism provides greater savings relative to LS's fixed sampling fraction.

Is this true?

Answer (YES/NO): NO